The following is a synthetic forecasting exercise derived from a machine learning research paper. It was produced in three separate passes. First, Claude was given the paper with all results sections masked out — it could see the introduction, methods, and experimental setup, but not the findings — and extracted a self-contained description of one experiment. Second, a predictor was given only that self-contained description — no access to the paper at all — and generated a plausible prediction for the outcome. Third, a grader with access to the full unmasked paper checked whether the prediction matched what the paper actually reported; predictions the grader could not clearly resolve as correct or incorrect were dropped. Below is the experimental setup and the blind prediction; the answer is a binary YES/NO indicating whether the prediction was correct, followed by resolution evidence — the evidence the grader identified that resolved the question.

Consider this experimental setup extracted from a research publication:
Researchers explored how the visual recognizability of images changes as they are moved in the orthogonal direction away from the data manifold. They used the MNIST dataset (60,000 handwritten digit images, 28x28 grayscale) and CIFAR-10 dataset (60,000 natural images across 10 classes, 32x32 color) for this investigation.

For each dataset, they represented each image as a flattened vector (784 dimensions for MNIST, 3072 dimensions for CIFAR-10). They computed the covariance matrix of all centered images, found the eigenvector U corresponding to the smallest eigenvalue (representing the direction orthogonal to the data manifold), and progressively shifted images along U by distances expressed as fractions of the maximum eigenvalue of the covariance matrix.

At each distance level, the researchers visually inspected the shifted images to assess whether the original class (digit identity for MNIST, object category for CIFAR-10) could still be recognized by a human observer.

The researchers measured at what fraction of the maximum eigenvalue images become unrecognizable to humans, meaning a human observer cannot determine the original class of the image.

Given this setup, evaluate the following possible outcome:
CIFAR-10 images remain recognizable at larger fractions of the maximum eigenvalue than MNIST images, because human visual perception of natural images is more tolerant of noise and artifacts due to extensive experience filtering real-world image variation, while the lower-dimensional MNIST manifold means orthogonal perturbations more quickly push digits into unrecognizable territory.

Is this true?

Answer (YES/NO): NO